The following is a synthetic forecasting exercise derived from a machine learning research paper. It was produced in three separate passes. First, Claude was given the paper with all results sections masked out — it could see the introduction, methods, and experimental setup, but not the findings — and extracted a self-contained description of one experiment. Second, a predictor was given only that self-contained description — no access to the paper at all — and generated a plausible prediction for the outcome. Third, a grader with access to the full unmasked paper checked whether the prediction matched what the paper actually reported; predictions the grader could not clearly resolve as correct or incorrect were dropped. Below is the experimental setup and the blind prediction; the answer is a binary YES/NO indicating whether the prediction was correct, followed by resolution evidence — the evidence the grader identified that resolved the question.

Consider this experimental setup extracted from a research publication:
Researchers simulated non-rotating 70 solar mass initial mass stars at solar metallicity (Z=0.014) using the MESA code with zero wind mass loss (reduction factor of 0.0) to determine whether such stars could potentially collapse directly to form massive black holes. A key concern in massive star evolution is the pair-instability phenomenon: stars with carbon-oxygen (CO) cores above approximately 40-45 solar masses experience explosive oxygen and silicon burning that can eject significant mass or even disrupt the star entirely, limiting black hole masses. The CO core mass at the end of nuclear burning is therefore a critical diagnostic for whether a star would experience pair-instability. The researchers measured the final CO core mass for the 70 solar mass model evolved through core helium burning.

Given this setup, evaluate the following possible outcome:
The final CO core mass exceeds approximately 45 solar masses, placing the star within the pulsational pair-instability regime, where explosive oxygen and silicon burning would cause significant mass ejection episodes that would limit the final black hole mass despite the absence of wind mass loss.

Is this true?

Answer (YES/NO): NO